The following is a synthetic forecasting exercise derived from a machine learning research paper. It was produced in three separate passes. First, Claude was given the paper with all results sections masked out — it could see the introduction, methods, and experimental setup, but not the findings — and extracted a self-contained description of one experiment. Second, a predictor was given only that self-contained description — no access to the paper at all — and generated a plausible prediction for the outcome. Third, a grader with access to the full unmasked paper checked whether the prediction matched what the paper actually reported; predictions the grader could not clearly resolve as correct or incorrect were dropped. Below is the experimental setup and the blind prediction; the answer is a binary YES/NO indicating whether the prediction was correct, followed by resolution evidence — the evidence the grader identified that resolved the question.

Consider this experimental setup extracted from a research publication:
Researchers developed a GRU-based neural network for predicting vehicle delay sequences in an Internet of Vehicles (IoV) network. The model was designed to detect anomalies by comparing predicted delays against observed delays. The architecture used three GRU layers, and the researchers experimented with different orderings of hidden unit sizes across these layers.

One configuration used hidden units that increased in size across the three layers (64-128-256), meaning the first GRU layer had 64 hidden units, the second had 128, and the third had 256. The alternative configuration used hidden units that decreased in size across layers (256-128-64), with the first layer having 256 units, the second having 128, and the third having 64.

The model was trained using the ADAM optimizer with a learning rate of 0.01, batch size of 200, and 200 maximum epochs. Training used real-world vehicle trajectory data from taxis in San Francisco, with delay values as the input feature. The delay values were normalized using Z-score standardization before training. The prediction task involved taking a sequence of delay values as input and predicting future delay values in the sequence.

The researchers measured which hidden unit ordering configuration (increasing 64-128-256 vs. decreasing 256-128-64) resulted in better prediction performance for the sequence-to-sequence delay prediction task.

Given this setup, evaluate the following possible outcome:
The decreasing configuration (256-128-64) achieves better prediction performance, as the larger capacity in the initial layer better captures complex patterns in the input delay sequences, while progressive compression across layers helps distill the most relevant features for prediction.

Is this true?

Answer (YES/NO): NO